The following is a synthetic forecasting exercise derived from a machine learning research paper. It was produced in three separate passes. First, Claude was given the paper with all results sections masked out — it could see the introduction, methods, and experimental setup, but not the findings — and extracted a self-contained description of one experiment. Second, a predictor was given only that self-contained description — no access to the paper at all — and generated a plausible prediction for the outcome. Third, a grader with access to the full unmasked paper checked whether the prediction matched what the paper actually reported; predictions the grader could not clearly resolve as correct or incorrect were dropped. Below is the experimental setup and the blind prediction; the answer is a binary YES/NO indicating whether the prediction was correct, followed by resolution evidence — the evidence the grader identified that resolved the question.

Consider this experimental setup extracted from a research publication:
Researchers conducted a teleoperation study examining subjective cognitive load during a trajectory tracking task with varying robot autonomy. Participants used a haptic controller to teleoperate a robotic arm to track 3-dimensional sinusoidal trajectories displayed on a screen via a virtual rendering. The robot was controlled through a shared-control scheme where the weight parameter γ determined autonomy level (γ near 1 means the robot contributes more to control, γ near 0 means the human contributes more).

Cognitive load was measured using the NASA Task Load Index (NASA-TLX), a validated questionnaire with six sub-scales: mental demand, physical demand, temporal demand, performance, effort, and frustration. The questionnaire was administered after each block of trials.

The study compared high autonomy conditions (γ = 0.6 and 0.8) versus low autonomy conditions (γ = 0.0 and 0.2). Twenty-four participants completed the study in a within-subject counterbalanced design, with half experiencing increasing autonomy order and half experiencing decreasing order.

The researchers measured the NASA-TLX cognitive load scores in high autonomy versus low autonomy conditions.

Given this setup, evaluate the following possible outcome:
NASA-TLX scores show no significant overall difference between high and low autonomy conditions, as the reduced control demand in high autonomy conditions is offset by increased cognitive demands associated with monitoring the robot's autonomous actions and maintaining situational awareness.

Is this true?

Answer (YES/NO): NO